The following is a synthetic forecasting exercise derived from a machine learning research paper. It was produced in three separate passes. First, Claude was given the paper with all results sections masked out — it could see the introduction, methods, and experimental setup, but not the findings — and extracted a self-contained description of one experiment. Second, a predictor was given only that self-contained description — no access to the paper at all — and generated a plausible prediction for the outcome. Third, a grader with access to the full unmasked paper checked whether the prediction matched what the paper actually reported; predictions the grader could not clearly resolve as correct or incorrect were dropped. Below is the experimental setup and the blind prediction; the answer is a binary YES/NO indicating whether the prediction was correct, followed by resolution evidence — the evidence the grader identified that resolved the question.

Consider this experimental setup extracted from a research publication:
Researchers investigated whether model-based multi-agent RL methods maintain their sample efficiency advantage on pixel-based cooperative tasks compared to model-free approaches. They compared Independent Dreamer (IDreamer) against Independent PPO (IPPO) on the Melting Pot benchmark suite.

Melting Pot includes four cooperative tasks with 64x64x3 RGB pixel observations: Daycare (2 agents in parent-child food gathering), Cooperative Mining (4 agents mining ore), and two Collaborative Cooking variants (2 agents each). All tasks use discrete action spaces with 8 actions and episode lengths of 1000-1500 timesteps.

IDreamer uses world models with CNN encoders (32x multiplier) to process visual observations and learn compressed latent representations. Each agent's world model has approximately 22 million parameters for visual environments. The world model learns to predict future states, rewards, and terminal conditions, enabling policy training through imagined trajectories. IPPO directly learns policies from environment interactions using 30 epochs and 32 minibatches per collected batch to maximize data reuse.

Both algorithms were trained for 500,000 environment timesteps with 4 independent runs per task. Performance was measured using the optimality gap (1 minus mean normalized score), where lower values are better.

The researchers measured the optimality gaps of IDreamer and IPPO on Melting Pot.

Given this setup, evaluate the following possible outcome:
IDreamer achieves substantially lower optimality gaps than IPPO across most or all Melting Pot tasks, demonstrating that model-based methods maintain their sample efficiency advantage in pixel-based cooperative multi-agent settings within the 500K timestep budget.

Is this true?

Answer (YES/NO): YES